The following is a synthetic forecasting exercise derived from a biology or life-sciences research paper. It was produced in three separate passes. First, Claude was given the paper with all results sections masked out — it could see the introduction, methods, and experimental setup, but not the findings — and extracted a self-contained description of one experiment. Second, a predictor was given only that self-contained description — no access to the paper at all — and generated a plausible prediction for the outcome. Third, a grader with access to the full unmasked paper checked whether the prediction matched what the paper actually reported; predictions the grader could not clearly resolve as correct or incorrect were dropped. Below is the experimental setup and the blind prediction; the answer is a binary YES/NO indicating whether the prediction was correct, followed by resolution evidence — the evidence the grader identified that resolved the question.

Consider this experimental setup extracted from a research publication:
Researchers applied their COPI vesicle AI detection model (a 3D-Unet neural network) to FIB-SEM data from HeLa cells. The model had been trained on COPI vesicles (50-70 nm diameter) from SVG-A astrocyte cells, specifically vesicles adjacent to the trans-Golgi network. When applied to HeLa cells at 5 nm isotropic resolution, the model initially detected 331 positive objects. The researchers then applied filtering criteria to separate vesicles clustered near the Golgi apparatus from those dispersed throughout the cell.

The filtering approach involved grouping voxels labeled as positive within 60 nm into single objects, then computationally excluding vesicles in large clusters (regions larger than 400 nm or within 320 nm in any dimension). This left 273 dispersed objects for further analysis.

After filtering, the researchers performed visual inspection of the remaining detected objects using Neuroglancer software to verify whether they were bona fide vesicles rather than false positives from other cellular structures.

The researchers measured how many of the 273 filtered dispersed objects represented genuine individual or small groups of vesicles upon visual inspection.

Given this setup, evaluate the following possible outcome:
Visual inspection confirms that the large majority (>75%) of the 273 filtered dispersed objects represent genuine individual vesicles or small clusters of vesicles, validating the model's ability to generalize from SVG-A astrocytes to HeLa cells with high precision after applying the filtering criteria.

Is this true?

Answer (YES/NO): YES